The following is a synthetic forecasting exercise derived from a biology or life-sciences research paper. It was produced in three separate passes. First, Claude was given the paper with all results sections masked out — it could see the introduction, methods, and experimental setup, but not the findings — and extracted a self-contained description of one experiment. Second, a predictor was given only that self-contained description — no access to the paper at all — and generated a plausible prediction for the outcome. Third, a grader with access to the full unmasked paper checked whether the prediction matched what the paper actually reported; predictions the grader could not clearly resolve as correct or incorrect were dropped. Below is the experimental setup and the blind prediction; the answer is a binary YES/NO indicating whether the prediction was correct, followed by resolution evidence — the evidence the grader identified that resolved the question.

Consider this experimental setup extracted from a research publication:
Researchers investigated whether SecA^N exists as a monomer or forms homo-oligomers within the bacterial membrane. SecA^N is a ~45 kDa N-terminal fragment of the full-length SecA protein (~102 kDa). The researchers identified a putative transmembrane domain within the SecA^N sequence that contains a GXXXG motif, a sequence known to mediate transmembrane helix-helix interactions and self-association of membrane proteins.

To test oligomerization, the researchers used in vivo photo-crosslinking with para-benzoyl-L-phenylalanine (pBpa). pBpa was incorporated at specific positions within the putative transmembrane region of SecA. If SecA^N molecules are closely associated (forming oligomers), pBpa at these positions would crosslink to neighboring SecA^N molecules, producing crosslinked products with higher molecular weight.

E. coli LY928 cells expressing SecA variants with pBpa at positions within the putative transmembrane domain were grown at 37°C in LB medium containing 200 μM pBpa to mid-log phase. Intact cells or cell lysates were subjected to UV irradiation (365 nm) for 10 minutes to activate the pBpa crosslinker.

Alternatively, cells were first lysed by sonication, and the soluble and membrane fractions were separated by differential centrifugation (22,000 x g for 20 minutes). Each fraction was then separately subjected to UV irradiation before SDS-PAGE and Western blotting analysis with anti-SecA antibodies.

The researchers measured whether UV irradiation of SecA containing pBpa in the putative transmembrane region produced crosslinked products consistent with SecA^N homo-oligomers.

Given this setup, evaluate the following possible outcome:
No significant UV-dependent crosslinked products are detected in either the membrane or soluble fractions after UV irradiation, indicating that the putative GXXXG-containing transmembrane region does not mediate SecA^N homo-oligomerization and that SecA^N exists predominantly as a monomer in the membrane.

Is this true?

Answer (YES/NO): NO